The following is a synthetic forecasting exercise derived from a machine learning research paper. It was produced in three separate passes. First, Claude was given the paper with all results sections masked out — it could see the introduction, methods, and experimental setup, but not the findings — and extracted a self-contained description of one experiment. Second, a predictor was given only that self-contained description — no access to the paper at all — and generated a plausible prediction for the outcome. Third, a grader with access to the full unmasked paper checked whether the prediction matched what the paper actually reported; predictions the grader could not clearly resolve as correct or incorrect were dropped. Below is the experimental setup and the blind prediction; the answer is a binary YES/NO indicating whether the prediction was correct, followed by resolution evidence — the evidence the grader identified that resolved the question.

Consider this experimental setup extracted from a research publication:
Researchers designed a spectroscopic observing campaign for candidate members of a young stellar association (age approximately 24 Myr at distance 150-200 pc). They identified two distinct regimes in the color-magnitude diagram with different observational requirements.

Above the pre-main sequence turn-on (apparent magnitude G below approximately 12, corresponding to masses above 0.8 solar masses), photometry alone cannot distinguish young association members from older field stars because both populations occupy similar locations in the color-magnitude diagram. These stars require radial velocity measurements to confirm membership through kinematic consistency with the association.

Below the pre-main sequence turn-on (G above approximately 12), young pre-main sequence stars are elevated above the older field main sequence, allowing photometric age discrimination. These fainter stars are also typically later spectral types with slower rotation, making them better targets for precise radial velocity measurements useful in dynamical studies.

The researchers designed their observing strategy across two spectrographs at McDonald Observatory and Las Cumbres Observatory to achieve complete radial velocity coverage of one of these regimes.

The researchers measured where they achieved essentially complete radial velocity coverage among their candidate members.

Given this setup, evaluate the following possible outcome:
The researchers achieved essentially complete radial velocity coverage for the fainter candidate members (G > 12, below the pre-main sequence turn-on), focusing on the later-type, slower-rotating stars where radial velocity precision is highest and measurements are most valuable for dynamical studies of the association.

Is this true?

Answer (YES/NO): NO